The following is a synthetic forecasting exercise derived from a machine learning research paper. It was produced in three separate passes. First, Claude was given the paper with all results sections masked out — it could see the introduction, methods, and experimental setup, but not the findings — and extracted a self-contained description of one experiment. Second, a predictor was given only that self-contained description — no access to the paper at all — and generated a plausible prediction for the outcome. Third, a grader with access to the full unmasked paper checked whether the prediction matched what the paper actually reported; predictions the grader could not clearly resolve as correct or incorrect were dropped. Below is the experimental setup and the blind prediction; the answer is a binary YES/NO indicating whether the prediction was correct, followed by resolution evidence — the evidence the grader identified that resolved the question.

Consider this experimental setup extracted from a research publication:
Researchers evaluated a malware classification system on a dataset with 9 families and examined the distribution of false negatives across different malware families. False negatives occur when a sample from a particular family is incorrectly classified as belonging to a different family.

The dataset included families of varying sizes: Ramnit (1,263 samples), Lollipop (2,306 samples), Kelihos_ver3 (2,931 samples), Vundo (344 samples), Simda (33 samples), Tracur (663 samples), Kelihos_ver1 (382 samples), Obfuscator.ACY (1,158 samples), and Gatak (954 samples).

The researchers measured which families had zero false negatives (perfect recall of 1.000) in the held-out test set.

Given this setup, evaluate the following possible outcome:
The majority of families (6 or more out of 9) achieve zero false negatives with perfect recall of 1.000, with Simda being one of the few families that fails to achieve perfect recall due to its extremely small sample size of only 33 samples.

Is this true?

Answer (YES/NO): NO